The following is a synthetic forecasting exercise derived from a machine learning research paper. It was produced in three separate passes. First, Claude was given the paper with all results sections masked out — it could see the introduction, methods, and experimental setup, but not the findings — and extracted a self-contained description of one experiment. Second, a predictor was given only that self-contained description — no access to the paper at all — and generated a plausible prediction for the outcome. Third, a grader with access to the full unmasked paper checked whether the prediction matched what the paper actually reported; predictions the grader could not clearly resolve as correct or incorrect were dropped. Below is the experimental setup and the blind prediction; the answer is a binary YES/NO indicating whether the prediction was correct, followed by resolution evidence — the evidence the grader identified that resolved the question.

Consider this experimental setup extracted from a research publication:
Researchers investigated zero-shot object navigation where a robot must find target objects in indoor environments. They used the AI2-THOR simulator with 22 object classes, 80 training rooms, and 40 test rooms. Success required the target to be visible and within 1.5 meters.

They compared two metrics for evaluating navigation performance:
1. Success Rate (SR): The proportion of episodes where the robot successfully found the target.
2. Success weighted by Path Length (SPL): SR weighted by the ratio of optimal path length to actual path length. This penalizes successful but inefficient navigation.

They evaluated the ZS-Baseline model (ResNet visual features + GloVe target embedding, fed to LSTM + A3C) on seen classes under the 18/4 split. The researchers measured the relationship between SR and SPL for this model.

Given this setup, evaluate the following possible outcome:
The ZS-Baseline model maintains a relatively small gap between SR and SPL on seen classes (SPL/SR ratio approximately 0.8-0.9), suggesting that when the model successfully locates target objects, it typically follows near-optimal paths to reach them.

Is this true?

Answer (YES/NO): NO